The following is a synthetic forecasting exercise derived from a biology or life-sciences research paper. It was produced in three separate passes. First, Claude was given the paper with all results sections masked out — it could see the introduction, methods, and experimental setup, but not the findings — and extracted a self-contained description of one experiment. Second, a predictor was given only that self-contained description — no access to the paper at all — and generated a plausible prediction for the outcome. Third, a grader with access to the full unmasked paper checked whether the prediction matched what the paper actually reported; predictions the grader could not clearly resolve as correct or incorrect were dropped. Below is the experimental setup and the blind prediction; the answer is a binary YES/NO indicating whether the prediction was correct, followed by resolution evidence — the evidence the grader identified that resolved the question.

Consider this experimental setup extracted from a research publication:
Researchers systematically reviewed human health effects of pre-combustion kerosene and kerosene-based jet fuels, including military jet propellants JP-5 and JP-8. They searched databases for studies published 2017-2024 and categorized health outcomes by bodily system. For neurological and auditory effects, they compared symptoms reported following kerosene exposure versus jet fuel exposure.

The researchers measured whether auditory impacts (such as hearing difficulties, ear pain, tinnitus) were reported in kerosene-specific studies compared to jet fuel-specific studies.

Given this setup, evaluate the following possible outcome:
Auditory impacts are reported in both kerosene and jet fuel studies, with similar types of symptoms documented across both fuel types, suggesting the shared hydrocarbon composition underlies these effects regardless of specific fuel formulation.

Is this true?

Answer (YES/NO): NO